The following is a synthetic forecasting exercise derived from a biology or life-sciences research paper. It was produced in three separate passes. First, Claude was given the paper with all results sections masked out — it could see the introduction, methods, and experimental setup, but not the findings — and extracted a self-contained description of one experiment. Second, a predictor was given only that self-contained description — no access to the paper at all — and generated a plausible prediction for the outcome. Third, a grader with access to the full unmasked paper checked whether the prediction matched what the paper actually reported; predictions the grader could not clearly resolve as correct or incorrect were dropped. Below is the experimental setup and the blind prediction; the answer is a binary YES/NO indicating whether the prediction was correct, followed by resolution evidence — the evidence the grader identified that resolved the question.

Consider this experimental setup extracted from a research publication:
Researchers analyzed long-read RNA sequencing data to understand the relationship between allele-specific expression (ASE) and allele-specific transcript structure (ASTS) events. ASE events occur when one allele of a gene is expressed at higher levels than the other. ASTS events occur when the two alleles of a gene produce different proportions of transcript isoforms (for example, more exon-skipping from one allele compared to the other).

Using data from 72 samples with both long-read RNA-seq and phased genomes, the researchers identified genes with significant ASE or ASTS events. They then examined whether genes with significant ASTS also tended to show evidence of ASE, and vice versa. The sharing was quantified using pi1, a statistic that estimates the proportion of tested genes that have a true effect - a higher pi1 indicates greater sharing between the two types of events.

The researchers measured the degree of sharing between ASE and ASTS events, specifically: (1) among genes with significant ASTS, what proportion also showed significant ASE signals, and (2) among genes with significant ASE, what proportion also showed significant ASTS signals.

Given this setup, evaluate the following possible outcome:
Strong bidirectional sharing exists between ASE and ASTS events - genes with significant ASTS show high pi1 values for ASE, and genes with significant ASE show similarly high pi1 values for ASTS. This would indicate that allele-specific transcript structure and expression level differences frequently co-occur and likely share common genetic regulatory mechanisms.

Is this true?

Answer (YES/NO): NO